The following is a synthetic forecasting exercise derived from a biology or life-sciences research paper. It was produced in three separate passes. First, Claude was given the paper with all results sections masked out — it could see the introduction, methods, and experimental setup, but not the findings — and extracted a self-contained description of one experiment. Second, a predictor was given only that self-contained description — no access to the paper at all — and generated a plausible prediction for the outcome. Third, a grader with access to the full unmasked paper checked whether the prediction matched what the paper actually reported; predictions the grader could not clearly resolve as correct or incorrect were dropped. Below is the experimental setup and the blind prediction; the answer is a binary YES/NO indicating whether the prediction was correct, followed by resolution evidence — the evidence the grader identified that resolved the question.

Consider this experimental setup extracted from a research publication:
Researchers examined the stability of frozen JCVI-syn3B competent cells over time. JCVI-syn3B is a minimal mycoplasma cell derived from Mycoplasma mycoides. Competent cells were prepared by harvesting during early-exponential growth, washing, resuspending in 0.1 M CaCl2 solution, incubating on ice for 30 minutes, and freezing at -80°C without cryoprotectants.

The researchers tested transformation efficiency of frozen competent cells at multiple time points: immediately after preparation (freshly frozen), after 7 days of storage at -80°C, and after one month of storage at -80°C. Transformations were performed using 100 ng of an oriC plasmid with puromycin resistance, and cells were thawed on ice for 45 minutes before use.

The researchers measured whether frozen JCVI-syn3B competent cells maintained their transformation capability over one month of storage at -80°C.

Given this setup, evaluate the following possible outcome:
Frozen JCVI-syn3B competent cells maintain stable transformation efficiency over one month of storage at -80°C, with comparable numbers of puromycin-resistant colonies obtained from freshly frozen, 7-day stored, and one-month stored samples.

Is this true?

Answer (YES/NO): NO